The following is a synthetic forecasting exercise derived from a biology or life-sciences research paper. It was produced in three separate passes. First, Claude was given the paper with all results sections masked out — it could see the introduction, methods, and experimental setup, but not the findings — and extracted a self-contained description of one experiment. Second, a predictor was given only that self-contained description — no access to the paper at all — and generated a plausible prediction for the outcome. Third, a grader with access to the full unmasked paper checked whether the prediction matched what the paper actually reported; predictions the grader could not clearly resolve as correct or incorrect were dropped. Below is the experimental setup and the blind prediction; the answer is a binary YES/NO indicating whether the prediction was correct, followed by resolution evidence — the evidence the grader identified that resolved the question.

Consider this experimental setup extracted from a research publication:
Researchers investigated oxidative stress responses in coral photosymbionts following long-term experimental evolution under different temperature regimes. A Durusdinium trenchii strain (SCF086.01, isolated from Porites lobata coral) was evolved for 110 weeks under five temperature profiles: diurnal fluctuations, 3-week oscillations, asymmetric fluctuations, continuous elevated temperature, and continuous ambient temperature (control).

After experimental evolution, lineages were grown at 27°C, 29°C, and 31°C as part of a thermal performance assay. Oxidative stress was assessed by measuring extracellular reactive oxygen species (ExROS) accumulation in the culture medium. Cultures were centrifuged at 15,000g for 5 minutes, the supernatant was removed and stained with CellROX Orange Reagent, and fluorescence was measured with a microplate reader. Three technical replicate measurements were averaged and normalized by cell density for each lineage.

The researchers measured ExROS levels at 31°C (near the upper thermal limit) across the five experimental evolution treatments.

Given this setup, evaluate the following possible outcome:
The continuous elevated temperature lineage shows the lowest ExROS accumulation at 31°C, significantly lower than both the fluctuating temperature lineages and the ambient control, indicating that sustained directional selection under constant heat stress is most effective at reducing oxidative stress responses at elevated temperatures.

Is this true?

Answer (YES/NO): NO